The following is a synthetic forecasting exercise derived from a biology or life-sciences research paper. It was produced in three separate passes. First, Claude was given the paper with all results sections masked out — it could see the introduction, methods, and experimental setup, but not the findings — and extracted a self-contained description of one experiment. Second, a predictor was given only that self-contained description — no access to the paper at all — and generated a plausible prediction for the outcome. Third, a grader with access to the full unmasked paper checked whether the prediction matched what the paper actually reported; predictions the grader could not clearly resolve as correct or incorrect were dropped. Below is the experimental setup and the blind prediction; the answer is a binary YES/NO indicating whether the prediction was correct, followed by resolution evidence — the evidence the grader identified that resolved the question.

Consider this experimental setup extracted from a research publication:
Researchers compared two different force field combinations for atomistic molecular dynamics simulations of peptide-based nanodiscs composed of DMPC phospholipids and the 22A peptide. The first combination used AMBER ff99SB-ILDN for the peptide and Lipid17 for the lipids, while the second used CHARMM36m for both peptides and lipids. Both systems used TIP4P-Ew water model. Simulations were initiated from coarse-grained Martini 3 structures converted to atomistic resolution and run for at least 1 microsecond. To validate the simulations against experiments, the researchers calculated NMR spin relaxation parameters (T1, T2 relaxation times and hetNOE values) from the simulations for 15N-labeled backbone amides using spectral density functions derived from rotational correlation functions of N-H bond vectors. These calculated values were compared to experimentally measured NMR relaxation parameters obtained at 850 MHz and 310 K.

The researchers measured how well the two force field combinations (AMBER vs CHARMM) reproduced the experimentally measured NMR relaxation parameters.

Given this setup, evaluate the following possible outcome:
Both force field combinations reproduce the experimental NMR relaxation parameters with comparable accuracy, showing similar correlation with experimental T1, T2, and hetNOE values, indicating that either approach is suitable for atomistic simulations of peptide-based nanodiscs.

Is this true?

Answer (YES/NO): NO